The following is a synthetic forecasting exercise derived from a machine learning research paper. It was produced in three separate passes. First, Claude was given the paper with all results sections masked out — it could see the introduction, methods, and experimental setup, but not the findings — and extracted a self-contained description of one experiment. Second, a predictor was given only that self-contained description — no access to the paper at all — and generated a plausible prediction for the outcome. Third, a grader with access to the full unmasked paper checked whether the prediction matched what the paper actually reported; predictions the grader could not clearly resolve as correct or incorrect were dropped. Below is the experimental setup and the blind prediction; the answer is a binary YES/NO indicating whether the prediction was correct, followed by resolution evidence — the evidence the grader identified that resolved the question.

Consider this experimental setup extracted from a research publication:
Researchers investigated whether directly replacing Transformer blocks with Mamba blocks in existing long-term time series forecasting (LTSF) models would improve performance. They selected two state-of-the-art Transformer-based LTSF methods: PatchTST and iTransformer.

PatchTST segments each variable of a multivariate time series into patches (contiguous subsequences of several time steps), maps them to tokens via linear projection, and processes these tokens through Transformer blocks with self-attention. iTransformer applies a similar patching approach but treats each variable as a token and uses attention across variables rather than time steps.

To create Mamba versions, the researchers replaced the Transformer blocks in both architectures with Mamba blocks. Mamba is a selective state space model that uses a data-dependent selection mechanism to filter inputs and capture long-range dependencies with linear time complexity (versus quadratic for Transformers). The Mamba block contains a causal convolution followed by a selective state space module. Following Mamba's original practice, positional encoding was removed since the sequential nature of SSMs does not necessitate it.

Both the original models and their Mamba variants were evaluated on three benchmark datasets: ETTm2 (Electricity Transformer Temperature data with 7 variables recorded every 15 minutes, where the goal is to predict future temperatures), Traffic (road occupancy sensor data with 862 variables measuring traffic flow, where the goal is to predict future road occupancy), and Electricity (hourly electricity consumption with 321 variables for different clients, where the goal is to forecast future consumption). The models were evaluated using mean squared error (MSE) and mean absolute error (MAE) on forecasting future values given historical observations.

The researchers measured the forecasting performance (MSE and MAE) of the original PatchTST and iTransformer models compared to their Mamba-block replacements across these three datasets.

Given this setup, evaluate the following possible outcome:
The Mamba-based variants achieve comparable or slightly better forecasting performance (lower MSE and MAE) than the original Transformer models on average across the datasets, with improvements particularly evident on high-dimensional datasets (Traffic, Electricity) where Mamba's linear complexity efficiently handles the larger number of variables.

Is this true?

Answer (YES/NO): NO